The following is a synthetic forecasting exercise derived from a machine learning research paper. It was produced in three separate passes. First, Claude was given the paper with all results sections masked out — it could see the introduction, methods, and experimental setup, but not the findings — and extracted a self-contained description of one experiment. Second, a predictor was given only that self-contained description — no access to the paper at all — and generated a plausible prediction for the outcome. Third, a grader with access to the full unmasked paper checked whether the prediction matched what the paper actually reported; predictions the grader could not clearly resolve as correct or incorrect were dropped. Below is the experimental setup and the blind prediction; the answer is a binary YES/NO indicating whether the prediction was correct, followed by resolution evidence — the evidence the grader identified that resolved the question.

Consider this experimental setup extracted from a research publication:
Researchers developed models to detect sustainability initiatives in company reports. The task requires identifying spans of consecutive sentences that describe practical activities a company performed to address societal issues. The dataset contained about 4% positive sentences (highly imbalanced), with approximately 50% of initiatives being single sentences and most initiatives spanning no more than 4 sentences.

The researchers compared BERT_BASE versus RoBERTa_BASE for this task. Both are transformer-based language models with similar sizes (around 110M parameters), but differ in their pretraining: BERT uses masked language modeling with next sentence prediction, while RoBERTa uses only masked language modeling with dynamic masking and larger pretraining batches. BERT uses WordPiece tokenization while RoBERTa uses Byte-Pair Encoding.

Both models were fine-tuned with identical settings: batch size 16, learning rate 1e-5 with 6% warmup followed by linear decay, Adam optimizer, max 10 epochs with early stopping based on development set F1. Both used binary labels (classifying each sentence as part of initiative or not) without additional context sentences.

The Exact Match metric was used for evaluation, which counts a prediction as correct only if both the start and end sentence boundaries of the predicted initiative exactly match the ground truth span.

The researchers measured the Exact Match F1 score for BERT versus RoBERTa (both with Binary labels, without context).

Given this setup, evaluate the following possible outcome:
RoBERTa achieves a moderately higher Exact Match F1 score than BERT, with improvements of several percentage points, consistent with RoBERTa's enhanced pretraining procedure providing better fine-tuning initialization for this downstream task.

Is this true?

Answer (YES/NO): NO